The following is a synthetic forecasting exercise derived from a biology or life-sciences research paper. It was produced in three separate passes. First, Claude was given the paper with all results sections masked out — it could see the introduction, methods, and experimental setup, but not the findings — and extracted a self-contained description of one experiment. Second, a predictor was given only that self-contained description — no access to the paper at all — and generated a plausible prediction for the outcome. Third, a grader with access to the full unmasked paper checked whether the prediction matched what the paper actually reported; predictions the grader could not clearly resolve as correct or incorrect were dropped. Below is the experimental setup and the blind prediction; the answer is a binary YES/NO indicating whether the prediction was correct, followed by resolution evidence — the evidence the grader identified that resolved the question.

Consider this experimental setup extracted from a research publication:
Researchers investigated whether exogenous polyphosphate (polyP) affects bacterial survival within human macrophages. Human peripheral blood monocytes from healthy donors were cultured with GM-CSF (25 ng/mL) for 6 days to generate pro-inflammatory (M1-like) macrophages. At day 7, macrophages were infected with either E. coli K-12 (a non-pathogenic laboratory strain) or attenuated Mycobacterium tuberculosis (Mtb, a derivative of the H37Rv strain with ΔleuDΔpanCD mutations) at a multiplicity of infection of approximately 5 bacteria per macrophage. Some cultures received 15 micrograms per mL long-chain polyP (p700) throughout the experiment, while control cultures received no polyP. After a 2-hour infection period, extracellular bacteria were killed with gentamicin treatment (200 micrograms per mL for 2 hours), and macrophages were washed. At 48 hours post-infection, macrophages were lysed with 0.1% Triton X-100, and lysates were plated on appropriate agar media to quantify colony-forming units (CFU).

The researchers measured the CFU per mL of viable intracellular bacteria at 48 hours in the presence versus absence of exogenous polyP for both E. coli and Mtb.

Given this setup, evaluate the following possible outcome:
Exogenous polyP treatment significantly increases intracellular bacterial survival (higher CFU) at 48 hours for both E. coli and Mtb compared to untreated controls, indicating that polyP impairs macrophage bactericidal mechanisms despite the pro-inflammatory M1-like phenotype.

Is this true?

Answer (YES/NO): YES